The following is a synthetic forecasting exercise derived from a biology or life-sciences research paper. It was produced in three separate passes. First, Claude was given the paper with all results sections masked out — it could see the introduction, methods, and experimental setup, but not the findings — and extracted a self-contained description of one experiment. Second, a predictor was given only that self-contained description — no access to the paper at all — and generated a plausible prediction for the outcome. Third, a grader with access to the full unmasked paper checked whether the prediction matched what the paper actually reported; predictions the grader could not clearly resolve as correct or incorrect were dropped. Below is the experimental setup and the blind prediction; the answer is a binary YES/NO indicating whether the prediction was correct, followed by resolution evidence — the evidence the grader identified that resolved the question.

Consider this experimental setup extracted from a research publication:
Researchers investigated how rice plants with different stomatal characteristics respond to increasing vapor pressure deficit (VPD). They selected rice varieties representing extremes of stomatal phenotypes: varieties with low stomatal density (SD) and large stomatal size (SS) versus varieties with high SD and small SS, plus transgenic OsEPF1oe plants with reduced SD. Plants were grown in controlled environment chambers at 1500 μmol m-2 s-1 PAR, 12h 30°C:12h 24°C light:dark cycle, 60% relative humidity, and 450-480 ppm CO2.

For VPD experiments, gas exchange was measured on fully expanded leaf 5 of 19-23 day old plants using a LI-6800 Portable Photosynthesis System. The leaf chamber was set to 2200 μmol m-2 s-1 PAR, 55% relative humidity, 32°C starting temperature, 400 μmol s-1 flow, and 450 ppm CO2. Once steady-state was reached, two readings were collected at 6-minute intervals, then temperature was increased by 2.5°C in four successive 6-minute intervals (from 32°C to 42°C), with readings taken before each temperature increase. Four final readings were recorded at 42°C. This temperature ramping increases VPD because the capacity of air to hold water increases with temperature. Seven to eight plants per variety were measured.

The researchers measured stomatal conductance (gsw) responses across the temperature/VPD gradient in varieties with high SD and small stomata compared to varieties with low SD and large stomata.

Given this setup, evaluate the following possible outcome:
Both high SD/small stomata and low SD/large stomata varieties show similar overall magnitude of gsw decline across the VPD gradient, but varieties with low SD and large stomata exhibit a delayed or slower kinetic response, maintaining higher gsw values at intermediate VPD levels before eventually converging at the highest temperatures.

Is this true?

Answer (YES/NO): NO